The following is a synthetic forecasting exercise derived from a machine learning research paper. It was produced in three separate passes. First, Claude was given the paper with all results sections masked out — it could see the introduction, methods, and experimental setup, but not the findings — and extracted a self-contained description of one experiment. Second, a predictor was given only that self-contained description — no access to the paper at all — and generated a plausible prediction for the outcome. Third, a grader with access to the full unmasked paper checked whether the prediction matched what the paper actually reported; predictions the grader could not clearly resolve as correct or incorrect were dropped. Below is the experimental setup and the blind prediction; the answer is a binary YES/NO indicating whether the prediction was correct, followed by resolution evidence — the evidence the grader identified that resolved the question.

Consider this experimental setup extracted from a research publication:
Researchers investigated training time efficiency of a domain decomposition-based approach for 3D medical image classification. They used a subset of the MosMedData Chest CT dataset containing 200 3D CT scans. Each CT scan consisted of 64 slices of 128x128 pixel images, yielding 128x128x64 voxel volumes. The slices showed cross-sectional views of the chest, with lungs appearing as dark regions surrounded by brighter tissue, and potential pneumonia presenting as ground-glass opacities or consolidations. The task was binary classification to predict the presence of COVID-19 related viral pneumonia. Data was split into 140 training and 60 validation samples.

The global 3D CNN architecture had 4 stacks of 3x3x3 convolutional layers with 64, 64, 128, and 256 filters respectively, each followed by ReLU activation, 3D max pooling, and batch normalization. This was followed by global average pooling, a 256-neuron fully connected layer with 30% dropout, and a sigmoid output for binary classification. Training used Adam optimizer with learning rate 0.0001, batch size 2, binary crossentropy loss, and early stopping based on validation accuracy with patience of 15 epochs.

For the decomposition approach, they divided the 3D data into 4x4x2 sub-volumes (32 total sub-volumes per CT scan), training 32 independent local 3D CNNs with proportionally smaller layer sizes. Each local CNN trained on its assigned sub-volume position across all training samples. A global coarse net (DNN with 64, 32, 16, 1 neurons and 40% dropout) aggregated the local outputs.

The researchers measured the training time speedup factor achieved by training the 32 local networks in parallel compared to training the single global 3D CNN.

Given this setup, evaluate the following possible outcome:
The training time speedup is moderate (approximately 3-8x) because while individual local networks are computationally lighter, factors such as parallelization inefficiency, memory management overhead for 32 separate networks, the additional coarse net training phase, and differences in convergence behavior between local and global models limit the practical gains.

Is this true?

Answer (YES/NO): NO